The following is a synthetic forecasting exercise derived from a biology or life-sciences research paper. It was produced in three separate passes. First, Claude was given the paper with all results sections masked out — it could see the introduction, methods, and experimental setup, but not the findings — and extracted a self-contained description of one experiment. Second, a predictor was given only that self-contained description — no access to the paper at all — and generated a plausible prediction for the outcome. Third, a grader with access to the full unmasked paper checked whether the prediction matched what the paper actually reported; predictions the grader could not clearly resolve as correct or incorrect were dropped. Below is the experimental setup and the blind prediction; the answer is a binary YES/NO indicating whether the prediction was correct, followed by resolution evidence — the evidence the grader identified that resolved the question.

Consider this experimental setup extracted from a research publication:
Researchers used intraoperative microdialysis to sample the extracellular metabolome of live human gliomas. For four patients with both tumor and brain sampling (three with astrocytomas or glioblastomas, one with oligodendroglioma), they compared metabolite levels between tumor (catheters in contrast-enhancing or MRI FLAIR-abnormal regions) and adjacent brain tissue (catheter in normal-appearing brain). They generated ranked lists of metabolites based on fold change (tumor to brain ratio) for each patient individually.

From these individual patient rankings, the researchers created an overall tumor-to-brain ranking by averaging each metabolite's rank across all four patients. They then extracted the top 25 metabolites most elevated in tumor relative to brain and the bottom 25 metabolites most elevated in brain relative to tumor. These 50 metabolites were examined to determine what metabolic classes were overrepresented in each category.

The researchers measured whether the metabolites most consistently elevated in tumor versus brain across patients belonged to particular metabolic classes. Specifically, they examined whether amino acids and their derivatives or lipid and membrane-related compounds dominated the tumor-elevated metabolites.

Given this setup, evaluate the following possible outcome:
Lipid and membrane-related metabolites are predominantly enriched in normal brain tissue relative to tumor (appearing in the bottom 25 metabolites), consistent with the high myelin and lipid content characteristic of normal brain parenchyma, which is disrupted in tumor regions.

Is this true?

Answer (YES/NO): NO